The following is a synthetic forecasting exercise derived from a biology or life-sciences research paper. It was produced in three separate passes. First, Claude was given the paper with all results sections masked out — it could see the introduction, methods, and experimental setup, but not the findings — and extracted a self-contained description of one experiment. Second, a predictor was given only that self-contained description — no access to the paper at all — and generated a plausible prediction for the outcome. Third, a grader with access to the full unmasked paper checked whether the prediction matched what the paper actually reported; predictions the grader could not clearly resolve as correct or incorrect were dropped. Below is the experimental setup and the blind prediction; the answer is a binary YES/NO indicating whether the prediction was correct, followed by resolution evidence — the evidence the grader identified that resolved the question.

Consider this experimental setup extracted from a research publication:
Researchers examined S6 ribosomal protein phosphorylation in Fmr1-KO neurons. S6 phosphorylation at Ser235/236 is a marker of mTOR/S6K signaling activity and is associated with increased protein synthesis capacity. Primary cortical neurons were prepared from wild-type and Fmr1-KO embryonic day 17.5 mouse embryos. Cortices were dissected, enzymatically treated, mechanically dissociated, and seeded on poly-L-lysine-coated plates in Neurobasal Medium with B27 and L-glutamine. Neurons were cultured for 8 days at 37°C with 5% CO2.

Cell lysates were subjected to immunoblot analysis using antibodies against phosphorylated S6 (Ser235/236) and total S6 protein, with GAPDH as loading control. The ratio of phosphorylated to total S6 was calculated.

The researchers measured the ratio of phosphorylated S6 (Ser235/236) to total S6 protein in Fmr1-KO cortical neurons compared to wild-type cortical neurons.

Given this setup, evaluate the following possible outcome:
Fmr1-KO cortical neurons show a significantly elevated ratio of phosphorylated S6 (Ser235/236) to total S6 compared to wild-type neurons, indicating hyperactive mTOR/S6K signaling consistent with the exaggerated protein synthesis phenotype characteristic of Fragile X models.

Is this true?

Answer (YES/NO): YES